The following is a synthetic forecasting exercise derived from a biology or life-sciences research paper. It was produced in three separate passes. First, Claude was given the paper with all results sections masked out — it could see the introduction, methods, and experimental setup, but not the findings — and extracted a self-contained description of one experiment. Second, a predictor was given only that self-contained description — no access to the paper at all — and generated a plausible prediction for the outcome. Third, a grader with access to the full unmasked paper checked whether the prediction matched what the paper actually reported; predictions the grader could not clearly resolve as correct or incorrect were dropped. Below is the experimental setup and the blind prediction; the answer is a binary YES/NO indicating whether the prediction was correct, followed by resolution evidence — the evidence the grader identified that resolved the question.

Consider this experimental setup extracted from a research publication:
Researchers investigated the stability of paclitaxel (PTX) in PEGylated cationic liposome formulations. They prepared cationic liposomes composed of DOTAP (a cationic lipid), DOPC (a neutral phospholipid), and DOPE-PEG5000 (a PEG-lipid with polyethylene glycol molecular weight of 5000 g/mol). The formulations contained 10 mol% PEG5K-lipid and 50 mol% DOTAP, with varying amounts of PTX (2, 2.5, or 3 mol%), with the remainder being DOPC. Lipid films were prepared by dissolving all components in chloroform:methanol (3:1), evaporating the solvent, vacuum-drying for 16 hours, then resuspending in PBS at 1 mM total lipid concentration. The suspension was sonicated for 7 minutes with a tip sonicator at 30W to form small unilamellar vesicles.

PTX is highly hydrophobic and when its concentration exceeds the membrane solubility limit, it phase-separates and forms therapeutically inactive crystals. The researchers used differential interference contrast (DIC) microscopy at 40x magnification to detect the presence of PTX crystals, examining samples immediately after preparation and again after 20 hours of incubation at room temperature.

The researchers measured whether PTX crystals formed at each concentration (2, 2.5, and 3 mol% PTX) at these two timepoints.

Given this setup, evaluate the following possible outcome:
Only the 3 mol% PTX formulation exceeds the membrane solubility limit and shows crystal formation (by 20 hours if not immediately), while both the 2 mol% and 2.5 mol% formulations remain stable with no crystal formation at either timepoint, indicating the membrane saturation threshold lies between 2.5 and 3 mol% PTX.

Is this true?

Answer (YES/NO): YES